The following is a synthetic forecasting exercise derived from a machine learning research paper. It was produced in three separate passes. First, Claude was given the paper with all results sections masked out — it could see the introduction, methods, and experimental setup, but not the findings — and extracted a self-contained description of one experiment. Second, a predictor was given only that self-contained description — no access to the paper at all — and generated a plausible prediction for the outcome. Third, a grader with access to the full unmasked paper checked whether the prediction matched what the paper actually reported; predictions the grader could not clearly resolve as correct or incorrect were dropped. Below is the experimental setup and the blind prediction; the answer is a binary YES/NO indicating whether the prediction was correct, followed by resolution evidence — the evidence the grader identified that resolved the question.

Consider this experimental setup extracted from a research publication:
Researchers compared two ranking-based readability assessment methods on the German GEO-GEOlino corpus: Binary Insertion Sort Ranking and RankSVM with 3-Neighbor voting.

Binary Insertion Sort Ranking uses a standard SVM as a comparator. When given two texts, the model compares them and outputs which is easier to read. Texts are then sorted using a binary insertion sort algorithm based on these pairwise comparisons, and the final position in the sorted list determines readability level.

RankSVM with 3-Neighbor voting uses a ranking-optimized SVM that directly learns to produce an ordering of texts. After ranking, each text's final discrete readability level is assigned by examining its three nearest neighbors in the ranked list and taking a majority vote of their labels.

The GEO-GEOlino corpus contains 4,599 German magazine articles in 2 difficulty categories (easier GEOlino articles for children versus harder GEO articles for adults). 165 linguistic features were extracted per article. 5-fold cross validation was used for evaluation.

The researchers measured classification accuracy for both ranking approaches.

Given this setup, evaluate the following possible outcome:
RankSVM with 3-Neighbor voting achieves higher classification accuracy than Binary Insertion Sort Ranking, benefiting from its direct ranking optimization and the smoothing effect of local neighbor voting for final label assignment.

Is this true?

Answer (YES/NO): YES